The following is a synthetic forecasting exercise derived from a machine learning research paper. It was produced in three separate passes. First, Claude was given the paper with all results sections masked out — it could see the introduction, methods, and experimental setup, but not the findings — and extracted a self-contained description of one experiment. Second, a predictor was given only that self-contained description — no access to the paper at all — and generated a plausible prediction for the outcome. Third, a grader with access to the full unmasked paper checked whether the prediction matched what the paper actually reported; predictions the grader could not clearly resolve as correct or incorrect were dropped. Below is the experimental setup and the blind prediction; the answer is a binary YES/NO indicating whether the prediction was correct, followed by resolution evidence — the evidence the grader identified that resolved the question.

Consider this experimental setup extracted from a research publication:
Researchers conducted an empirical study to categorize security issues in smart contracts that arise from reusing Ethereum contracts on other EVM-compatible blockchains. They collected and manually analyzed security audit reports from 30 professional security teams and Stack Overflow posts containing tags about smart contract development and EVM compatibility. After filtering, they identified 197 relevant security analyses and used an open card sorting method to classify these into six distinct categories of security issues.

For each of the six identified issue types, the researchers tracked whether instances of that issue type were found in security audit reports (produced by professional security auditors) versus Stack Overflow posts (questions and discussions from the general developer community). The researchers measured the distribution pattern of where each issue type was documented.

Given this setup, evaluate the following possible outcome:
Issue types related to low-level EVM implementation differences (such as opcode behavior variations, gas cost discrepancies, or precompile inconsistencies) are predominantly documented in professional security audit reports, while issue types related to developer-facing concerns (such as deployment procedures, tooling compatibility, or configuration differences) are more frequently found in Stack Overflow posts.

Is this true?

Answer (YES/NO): NO